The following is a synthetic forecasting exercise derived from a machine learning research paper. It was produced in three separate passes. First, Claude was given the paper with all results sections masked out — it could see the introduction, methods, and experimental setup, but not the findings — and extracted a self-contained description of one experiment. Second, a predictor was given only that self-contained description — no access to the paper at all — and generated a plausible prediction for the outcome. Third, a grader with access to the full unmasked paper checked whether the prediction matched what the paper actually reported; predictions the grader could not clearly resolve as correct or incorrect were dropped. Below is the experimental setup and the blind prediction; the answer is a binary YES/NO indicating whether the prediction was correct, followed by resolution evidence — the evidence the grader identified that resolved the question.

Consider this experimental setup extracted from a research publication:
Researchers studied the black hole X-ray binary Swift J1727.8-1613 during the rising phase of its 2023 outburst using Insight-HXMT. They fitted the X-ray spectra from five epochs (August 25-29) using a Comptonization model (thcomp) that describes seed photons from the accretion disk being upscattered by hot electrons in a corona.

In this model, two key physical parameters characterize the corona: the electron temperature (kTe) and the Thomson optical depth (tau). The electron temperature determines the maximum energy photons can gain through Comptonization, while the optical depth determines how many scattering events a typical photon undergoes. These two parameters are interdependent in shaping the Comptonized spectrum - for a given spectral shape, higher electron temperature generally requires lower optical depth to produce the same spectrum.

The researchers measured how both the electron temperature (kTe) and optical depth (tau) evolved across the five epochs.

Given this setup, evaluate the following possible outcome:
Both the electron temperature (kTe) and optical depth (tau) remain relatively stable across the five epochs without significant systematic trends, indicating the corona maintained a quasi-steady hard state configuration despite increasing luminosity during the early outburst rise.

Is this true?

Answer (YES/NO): NO